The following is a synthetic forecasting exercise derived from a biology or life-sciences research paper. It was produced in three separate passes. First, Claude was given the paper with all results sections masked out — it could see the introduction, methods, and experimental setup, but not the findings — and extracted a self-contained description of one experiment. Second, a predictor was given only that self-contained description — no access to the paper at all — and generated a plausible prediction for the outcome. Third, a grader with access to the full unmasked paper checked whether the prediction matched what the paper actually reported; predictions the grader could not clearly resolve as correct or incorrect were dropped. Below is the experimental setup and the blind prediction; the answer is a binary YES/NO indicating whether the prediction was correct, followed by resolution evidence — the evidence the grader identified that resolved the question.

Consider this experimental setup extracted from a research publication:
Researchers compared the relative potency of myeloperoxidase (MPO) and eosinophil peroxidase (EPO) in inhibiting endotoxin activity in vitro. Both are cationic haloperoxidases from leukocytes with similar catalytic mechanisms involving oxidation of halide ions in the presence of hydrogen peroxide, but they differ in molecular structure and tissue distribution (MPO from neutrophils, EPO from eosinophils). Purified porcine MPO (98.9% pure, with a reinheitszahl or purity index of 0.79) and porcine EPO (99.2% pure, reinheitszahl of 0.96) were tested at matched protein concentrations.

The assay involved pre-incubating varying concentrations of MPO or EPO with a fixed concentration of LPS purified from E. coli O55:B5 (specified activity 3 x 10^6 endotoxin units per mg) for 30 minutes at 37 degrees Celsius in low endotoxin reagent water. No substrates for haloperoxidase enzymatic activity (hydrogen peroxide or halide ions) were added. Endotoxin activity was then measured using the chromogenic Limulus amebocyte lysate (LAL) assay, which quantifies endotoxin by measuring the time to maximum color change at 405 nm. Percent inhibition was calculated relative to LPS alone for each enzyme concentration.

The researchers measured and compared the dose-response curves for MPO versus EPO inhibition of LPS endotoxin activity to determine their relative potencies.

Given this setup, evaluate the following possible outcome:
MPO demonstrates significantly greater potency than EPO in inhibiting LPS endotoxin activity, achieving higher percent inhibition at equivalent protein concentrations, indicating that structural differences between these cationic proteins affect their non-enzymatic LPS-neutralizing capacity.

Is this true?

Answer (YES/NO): YES